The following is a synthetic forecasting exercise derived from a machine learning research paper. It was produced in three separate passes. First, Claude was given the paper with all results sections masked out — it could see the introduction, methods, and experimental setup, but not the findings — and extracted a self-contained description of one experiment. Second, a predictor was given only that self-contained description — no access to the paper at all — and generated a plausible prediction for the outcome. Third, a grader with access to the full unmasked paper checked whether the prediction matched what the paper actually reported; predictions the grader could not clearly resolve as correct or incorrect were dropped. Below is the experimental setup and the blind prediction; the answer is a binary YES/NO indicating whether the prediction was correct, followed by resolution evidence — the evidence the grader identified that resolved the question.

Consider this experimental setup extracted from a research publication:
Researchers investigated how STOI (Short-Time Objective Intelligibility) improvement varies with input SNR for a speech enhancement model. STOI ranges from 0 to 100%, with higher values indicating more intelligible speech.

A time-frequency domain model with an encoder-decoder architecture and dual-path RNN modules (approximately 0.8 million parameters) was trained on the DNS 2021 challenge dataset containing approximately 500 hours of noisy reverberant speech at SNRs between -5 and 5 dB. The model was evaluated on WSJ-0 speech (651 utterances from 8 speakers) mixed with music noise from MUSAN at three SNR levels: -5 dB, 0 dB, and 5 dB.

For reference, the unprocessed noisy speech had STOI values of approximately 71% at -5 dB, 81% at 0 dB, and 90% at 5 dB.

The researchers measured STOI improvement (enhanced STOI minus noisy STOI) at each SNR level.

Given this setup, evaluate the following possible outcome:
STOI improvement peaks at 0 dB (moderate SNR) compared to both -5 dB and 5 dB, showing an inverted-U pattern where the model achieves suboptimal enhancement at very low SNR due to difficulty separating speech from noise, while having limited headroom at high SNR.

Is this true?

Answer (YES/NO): NO